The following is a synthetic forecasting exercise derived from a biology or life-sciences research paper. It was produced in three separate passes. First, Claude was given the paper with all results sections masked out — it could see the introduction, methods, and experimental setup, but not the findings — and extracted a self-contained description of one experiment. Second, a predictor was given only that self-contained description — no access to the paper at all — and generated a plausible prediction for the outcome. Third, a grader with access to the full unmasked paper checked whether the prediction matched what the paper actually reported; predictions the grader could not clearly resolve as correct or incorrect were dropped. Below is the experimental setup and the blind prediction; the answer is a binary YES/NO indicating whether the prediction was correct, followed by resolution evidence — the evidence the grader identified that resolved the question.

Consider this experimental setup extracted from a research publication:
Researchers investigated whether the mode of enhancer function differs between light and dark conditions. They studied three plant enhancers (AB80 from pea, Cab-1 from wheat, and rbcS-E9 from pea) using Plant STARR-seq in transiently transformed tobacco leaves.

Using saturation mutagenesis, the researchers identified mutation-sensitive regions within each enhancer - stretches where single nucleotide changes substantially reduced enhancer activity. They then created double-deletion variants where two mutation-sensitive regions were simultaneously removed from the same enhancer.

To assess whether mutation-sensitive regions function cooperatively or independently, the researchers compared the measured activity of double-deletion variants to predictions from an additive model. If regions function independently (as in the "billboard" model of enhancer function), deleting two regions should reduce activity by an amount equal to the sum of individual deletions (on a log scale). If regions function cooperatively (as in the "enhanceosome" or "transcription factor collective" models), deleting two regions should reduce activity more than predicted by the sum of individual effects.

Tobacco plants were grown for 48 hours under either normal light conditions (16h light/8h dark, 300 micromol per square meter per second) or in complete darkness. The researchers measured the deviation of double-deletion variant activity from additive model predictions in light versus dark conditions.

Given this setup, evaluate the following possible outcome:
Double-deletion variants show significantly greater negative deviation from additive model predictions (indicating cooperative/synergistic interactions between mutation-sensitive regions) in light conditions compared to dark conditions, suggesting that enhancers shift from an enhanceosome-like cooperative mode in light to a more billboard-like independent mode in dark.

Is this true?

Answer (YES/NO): NO